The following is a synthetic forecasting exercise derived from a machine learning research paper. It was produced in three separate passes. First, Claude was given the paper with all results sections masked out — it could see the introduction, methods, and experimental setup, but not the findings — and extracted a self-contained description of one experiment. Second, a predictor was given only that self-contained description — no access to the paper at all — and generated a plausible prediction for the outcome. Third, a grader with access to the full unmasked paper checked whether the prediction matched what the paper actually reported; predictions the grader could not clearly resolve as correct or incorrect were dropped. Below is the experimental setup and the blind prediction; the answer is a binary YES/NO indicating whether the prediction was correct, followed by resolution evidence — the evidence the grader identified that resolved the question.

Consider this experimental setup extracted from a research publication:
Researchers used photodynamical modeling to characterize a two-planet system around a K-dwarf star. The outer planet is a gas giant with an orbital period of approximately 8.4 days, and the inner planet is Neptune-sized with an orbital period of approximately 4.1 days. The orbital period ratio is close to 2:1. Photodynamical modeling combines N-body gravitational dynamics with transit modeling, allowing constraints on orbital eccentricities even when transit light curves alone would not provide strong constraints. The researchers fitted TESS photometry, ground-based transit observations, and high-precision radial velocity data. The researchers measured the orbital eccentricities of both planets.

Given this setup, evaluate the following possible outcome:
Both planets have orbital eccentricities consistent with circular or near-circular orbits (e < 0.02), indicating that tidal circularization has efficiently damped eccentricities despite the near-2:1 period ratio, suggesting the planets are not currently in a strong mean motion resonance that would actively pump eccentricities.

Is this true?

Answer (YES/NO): NO